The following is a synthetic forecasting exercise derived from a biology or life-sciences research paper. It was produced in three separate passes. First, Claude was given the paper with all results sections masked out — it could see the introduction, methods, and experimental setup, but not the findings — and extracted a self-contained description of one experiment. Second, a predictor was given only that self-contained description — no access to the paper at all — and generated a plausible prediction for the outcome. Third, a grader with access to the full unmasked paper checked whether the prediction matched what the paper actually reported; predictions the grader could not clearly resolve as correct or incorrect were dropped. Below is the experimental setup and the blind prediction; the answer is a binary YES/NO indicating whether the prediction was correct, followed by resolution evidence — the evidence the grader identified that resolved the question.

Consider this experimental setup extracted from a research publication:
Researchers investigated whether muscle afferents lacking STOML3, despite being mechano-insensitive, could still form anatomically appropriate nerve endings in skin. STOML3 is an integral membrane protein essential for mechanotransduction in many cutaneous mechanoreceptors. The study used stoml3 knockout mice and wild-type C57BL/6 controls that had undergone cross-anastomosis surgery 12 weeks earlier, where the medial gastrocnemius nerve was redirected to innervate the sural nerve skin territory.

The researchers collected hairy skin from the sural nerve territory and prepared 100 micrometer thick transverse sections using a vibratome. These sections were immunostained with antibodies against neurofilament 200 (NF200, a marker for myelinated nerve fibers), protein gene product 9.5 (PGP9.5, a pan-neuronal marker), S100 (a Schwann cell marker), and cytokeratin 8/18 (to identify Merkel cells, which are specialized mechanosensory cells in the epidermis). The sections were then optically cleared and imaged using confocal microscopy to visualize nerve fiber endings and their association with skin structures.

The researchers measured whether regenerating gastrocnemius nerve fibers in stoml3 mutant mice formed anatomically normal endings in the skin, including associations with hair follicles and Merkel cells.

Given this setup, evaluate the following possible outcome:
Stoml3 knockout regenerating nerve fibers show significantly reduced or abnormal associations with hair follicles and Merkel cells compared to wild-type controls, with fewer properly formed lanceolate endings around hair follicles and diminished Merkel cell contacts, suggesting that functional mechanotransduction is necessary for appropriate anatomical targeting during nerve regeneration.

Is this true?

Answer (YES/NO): NO